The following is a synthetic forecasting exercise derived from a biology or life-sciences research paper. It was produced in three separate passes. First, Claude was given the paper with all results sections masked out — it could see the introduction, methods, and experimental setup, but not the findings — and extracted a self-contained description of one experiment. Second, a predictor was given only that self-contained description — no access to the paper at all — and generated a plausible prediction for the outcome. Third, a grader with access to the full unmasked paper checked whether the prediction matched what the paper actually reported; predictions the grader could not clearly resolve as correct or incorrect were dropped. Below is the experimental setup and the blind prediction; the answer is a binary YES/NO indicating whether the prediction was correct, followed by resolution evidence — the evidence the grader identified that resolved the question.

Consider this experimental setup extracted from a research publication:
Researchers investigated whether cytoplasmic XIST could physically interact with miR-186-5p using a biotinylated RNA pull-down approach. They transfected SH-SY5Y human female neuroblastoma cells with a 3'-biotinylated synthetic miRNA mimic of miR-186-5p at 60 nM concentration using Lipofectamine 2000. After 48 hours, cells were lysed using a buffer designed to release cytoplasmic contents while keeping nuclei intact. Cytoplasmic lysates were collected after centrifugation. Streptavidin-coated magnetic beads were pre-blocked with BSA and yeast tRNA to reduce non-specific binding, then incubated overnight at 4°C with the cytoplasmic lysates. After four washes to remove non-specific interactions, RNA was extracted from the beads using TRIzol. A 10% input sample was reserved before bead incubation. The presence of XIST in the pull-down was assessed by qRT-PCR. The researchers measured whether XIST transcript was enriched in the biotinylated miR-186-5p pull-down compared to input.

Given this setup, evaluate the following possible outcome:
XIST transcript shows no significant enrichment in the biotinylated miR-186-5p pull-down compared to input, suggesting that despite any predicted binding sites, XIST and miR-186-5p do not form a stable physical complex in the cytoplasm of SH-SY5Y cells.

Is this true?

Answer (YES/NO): NO